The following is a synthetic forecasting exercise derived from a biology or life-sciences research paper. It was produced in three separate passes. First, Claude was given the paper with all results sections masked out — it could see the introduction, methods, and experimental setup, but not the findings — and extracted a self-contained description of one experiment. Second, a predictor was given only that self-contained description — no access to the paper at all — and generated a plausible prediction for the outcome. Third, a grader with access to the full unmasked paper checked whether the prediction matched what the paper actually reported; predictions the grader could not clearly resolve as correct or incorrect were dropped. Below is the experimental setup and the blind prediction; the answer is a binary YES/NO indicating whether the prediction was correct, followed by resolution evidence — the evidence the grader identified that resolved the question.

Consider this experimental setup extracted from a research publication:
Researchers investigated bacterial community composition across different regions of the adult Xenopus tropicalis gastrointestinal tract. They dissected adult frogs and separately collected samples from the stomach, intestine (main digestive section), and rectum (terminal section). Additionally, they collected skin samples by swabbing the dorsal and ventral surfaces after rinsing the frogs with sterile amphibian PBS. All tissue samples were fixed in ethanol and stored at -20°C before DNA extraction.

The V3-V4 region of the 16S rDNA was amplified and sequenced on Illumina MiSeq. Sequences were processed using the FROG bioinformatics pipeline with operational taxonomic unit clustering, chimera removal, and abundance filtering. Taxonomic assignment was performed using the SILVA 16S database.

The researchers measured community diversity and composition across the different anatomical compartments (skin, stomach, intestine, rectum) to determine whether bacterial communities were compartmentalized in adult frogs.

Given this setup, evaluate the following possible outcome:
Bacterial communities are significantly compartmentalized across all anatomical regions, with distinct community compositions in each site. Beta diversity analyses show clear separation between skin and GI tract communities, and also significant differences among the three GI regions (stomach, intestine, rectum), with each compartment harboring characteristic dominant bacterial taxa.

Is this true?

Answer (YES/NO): YES